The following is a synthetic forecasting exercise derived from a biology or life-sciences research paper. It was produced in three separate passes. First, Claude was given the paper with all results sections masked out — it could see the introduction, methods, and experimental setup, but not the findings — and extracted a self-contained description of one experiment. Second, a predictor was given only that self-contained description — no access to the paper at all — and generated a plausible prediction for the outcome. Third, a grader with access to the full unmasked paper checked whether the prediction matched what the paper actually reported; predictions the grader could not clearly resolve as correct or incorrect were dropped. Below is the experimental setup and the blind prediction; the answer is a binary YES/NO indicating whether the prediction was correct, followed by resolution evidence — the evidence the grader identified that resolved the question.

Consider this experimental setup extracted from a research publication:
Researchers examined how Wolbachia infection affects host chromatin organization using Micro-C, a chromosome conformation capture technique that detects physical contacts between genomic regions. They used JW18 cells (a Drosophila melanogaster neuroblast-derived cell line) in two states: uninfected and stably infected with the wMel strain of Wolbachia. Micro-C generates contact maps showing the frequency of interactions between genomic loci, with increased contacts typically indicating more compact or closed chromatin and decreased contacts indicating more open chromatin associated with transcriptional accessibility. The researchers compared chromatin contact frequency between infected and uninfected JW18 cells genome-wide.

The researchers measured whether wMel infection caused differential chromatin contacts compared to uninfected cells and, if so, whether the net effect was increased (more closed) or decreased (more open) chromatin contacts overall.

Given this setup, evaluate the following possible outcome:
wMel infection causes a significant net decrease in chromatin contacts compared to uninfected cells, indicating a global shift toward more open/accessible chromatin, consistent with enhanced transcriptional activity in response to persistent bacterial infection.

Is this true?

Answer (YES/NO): YES